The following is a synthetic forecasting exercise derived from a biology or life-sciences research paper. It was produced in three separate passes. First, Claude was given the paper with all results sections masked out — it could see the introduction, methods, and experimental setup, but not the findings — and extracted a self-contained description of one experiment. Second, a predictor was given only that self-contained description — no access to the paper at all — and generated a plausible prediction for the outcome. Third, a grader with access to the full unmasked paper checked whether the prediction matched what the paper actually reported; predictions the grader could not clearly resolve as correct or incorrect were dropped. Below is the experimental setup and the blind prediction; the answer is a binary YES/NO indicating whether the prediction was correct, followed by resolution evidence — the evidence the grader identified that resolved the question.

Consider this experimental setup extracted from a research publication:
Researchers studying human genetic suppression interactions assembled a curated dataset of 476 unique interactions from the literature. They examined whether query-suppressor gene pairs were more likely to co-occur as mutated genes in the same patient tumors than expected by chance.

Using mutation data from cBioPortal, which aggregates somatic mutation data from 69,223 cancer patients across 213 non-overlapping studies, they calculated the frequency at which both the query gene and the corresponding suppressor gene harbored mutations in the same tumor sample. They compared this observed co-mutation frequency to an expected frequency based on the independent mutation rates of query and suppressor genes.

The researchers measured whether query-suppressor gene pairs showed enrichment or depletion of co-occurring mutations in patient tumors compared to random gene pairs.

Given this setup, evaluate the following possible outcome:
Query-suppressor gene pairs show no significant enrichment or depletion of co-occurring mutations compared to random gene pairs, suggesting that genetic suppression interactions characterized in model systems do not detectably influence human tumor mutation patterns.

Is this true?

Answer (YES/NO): NO